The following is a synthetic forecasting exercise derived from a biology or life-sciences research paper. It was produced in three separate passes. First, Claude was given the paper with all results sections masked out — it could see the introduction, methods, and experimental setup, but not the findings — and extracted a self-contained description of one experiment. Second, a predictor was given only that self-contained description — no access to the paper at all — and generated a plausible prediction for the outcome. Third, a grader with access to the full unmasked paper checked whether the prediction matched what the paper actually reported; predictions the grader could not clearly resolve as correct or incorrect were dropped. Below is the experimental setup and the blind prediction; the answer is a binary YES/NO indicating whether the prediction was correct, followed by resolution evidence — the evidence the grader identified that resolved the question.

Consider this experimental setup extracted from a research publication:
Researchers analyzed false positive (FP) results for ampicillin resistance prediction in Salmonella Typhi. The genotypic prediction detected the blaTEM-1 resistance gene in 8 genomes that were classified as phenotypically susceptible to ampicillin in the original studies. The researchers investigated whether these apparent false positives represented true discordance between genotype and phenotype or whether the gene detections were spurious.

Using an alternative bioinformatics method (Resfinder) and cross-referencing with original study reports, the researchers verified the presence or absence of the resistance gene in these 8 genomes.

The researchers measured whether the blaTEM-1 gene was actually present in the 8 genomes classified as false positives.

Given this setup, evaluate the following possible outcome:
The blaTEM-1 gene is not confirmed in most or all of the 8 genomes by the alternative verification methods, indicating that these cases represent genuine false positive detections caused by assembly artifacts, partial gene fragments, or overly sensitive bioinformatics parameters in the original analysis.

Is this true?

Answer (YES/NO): NO